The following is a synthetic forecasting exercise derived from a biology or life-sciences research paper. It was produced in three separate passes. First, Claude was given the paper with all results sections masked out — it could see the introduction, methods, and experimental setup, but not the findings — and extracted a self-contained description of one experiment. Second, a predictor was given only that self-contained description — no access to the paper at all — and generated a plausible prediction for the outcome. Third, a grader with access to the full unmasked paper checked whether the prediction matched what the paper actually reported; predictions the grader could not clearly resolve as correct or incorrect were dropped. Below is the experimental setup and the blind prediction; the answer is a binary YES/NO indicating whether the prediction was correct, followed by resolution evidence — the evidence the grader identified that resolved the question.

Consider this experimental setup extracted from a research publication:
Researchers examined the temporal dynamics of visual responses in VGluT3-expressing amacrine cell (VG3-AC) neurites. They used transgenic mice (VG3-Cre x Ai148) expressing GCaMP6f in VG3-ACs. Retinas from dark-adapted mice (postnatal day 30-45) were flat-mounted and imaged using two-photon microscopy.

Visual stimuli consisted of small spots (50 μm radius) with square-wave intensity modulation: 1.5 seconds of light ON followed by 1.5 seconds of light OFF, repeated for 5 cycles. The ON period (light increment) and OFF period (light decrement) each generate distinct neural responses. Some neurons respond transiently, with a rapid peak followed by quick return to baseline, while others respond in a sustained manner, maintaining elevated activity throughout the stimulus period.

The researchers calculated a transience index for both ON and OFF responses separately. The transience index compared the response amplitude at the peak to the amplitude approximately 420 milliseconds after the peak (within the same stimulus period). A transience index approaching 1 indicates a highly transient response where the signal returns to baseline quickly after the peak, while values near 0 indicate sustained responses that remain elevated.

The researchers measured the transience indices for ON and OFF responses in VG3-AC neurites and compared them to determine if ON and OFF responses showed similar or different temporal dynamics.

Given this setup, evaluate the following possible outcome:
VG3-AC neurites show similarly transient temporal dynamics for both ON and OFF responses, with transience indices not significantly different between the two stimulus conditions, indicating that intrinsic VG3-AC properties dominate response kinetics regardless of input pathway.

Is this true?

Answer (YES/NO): NO